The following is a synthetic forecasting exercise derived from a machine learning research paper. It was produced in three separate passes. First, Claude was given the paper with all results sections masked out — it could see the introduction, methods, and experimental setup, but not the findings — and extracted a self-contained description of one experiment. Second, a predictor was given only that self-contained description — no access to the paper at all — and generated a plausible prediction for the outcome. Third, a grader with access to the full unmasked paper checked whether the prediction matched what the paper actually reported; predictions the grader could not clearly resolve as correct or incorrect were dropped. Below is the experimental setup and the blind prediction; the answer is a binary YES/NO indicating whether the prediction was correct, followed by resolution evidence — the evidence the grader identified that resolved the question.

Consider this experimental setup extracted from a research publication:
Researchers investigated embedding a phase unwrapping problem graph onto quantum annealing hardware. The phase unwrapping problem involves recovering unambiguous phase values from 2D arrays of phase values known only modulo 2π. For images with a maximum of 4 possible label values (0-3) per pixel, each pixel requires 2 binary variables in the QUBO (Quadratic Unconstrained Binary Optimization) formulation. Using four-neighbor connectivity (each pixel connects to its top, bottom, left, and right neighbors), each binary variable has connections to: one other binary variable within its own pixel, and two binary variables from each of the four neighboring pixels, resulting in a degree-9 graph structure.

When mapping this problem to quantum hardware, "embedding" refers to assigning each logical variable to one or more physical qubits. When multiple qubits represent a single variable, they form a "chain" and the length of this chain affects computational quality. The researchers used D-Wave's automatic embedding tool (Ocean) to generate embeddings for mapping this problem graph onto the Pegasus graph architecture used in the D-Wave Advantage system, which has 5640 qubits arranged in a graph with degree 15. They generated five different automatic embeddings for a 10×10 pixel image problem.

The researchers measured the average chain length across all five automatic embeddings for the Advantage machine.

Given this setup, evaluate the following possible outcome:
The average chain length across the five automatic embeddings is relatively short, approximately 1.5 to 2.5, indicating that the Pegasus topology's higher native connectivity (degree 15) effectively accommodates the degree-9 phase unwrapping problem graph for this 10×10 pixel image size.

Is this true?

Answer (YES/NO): YES